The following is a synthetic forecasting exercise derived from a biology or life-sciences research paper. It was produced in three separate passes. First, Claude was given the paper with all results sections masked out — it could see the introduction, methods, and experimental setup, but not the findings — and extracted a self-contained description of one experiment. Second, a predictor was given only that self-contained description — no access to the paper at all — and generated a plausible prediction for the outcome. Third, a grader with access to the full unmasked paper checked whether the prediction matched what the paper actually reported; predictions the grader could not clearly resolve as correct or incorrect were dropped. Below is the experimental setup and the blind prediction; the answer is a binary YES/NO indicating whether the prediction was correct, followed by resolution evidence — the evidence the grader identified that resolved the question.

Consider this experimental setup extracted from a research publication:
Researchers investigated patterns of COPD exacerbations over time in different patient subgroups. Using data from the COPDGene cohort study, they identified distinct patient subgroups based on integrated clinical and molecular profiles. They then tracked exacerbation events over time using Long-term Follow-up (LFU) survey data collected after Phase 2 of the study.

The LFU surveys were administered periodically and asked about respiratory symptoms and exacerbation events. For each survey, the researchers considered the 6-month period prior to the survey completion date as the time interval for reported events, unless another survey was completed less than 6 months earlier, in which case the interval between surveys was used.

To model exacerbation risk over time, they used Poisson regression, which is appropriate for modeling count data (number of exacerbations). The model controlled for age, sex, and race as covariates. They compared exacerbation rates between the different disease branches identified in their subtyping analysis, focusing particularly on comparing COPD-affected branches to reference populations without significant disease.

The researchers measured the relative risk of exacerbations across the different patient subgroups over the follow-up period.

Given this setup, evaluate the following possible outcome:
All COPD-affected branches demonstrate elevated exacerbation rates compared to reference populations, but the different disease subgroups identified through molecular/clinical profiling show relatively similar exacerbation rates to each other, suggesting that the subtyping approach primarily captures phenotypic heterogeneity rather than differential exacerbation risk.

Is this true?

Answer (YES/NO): NO